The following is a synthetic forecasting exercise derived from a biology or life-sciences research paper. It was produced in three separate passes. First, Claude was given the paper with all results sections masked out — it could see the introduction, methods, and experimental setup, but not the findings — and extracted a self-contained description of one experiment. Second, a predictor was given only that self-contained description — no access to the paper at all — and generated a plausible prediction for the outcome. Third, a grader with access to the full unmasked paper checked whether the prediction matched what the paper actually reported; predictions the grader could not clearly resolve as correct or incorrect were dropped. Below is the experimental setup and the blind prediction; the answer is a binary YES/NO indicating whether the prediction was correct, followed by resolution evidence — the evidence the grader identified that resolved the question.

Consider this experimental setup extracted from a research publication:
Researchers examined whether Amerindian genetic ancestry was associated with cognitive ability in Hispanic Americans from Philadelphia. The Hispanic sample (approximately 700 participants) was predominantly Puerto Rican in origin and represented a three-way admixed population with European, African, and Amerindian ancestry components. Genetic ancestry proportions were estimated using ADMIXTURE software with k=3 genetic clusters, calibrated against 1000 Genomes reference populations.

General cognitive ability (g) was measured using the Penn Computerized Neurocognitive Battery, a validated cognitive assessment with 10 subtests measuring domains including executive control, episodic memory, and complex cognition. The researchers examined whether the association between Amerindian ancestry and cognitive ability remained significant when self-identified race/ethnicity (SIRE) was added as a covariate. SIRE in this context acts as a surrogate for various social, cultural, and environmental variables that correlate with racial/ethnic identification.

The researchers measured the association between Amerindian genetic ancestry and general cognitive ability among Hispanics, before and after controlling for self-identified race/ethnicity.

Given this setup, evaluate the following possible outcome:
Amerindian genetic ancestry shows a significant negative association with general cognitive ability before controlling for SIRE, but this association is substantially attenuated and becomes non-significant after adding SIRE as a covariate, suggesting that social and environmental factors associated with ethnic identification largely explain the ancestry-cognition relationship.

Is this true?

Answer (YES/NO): NO